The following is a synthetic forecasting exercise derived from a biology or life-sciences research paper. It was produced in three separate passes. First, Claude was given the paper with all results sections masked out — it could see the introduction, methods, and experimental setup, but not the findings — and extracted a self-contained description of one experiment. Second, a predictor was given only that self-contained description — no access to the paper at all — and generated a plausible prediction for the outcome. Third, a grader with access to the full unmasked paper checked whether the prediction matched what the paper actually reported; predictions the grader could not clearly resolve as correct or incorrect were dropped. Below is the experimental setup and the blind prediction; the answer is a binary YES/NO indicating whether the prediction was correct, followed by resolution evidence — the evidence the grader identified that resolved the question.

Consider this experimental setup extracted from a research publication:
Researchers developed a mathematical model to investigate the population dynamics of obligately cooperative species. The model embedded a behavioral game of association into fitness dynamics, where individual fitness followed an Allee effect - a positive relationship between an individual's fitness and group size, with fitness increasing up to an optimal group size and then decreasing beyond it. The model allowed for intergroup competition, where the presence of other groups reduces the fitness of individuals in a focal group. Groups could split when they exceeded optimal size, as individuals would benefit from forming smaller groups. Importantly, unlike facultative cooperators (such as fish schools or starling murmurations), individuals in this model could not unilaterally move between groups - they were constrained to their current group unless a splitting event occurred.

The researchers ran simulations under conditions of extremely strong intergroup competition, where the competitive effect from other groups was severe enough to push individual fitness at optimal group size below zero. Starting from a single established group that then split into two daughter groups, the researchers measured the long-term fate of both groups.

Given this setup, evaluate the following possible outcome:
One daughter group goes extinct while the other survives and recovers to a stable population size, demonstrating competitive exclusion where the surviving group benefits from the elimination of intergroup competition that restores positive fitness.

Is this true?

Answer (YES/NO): NO